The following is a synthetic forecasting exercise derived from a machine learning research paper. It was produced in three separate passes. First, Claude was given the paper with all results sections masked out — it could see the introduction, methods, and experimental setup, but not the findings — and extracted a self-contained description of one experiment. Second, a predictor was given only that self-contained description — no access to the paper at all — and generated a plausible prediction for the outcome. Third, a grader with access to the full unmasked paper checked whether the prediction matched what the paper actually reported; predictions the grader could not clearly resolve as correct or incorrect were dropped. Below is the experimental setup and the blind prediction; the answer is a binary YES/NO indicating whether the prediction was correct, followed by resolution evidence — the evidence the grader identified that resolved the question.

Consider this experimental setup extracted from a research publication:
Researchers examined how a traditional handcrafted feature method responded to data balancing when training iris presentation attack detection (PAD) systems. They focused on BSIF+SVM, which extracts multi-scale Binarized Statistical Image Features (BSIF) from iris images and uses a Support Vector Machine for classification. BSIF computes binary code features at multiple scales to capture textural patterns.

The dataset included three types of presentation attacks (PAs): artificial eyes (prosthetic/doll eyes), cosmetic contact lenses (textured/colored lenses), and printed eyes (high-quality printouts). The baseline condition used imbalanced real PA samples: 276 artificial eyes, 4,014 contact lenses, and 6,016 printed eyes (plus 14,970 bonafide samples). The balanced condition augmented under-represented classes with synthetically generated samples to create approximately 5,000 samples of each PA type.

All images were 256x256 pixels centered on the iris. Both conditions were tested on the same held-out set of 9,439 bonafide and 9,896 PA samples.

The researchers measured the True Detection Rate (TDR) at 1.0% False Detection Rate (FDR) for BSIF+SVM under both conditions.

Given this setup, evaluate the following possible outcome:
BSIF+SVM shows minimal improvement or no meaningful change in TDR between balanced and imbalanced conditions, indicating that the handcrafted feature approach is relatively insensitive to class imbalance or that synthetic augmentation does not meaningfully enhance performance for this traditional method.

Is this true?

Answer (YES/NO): NO